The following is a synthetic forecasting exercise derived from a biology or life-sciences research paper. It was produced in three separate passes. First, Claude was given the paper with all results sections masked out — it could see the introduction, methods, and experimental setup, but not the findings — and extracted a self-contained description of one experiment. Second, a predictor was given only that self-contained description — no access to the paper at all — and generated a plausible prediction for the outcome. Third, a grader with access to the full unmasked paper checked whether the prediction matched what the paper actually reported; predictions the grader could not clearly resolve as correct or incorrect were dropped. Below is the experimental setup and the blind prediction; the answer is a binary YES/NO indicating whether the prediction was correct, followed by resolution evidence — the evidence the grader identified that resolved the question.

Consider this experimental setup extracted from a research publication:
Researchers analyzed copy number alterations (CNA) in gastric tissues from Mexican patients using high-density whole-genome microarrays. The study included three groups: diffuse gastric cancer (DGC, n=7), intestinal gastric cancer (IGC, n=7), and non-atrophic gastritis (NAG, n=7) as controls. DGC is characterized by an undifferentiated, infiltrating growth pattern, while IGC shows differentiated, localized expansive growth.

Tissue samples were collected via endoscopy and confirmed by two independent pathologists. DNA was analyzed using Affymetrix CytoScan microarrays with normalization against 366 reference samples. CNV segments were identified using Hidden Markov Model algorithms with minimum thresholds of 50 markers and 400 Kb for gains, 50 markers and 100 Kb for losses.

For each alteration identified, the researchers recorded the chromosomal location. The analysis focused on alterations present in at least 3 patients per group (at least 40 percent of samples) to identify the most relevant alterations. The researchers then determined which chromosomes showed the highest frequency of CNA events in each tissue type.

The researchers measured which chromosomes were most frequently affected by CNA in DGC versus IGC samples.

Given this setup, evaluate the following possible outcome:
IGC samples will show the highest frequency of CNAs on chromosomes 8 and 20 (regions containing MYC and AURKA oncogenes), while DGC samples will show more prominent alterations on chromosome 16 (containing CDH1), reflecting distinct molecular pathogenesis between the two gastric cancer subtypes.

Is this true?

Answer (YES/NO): NO